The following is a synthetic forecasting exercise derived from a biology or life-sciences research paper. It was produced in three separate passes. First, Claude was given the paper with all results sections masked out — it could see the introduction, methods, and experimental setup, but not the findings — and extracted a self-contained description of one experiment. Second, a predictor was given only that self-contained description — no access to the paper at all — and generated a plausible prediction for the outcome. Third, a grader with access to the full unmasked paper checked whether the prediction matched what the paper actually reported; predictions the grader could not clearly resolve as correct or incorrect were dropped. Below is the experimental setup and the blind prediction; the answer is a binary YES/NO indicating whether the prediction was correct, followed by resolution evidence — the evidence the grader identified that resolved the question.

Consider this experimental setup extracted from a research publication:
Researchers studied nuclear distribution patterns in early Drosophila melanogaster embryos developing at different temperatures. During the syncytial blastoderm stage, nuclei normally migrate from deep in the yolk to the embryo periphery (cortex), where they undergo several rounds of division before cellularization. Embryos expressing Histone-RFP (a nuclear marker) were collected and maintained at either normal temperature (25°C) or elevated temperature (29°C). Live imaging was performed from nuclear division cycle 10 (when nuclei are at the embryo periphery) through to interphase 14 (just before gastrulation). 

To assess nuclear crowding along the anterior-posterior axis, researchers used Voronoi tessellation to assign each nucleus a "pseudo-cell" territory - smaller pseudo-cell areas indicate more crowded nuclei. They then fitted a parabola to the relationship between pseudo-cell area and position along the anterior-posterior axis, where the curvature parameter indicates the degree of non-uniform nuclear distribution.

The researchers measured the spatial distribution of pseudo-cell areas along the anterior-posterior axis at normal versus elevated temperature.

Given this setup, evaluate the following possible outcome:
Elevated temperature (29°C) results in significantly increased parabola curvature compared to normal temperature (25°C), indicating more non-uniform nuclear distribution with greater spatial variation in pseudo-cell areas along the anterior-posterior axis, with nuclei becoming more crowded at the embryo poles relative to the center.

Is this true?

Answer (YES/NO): NO